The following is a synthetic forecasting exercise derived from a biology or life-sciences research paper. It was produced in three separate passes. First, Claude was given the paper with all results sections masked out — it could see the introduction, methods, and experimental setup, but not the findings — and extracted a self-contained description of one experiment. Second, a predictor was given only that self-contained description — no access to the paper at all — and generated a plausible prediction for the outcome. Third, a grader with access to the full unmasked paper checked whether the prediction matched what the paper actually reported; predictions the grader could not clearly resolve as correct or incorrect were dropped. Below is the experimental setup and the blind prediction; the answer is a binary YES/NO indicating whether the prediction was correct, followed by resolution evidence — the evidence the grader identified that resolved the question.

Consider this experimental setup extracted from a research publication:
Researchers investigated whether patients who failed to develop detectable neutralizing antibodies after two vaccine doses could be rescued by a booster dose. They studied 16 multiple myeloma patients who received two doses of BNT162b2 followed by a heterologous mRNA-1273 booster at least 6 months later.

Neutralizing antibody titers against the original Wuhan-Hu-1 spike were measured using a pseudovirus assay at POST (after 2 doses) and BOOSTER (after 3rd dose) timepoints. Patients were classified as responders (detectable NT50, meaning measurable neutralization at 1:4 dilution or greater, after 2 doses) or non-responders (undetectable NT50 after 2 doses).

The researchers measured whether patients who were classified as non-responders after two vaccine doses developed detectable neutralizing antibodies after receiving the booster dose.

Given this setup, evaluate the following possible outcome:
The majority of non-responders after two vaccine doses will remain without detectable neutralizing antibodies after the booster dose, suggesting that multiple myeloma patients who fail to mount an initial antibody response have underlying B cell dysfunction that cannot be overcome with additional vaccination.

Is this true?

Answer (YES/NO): NO